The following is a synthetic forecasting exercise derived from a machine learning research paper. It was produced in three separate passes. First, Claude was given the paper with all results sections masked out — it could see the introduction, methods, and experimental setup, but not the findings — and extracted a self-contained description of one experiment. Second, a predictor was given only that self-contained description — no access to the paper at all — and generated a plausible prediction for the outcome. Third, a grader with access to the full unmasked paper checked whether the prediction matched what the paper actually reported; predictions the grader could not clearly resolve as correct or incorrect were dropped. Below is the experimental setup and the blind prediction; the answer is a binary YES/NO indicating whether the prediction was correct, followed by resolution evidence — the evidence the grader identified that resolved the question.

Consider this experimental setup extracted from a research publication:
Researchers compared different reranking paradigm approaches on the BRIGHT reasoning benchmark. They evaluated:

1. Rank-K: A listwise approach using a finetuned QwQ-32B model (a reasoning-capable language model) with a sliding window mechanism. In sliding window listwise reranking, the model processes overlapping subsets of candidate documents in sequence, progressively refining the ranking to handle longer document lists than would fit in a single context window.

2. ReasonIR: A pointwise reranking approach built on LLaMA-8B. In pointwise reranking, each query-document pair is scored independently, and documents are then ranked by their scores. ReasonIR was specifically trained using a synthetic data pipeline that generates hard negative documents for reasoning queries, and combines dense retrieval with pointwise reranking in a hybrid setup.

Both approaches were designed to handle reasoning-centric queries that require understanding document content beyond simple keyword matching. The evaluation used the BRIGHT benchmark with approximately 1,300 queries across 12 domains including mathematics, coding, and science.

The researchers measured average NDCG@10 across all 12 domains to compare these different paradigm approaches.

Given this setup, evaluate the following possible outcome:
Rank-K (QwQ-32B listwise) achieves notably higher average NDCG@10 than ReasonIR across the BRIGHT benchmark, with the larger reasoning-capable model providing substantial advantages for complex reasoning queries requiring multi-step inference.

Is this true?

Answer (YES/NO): NO